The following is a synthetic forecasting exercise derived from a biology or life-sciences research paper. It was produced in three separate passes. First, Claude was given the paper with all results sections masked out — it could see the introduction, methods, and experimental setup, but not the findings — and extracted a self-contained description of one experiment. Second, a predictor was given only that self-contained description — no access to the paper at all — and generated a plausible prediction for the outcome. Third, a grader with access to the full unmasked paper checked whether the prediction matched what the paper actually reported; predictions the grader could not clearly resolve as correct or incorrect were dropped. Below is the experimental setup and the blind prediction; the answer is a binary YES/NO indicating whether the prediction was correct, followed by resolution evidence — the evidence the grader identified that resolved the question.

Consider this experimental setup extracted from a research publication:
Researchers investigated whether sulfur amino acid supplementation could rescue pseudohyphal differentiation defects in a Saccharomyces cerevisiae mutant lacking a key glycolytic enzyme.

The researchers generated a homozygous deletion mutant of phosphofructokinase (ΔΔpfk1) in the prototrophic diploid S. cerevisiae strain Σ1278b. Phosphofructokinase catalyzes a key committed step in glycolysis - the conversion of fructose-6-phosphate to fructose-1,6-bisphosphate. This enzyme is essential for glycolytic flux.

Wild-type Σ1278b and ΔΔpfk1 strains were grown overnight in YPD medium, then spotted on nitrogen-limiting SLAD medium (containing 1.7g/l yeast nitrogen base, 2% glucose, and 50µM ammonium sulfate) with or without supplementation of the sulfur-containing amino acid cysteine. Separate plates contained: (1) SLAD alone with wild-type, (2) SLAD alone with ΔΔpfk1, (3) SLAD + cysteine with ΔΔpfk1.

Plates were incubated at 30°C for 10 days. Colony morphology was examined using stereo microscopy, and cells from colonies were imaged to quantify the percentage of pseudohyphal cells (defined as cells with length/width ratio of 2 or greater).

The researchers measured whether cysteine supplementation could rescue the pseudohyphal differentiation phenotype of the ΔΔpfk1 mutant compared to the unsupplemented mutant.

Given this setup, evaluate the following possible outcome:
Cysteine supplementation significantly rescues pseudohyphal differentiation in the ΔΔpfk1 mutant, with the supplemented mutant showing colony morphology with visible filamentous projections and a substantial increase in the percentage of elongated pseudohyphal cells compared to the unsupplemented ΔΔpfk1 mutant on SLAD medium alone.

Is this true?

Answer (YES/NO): YES